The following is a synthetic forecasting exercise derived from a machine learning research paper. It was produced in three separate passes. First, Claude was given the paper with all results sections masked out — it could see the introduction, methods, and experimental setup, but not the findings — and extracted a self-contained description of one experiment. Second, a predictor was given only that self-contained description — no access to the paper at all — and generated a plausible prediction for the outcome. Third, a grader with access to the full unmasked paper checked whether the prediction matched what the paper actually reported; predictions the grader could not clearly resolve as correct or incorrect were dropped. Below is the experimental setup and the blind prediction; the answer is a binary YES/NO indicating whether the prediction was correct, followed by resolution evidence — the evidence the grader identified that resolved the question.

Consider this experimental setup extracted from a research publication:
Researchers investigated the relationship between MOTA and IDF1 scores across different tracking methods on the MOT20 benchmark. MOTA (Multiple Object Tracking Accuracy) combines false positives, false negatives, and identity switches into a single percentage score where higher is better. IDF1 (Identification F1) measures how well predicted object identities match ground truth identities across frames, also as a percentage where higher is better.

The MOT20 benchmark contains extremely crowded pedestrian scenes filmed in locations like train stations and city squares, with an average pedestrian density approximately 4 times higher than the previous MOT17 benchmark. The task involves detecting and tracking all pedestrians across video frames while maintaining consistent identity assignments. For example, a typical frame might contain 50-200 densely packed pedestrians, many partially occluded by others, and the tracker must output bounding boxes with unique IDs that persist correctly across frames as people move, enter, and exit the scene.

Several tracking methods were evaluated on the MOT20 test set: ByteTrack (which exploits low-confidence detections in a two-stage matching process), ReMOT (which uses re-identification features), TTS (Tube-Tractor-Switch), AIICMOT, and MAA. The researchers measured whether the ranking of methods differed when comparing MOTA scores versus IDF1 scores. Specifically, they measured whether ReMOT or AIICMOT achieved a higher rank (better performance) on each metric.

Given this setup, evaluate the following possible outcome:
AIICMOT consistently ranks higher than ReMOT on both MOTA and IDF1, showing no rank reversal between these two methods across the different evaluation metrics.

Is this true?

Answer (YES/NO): NO